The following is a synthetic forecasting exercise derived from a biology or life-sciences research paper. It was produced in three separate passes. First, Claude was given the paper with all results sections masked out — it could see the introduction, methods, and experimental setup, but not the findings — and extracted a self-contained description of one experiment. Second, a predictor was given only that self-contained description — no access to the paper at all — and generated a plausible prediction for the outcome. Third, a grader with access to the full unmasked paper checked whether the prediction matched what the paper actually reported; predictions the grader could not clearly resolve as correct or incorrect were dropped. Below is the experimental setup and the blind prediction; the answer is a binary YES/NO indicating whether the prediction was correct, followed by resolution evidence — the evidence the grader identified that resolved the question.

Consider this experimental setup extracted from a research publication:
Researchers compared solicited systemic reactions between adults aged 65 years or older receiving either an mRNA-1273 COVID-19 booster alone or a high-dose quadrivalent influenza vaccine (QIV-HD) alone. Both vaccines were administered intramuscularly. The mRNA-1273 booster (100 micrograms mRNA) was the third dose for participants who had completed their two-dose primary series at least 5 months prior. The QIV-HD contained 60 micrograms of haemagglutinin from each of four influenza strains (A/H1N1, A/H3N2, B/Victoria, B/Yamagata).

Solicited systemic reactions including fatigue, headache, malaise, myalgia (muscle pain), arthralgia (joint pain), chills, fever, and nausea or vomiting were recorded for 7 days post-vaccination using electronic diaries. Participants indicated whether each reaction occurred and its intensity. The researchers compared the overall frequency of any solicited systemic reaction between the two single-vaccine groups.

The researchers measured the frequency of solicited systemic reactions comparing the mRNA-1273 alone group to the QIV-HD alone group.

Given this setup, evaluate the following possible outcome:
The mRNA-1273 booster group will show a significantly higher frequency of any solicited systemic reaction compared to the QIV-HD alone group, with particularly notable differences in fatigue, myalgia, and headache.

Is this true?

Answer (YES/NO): YES